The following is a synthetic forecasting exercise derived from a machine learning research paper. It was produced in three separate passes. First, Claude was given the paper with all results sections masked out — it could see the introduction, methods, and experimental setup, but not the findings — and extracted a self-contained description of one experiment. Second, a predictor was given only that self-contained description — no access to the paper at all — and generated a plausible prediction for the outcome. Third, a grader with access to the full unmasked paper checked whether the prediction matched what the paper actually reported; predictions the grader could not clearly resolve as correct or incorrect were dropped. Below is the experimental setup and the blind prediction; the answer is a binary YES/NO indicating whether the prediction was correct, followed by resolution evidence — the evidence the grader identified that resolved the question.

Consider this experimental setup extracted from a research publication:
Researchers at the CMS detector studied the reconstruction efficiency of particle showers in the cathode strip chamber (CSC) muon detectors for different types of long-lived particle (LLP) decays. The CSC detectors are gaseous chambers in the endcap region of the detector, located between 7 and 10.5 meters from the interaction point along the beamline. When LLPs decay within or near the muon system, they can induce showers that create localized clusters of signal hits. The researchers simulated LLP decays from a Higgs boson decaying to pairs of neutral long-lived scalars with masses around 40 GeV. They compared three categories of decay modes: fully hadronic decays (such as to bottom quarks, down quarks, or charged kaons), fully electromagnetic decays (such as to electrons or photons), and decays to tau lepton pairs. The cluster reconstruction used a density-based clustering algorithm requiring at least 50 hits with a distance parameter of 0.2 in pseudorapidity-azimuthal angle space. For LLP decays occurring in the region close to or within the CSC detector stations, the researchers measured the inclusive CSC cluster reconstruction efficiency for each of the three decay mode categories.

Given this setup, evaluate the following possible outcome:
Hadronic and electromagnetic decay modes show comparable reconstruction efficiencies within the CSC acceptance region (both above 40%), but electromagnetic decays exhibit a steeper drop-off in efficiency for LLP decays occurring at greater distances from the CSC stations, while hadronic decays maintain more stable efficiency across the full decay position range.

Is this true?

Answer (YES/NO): NO